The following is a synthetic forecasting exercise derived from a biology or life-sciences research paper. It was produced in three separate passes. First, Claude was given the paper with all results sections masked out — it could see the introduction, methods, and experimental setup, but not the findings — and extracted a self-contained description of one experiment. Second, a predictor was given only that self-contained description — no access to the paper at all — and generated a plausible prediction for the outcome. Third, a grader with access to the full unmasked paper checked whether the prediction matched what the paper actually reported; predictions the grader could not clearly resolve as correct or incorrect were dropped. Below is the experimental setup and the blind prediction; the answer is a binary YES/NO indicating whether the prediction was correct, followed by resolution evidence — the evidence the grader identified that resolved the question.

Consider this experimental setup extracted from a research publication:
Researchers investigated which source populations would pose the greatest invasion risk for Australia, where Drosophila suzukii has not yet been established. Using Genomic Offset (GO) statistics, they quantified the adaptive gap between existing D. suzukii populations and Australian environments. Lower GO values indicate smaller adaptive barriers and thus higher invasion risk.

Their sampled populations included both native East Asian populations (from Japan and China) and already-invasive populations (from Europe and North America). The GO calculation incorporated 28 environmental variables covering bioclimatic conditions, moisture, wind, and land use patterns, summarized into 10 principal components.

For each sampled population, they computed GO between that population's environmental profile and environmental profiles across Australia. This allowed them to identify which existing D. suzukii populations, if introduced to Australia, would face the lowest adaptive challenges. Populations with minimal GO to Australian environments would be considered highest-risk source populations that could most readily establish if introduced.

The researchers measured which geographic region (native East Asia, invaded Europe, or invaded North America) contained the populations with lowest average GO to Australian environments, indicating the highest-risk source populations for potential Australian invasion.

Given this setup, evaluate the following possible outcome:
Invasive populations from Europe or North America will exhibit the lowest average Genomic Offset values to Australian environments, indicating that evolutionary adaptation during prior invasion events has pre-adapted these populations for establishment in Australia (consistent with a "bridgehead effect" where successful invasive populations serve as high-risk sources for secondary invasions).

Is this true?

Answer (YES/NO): NO